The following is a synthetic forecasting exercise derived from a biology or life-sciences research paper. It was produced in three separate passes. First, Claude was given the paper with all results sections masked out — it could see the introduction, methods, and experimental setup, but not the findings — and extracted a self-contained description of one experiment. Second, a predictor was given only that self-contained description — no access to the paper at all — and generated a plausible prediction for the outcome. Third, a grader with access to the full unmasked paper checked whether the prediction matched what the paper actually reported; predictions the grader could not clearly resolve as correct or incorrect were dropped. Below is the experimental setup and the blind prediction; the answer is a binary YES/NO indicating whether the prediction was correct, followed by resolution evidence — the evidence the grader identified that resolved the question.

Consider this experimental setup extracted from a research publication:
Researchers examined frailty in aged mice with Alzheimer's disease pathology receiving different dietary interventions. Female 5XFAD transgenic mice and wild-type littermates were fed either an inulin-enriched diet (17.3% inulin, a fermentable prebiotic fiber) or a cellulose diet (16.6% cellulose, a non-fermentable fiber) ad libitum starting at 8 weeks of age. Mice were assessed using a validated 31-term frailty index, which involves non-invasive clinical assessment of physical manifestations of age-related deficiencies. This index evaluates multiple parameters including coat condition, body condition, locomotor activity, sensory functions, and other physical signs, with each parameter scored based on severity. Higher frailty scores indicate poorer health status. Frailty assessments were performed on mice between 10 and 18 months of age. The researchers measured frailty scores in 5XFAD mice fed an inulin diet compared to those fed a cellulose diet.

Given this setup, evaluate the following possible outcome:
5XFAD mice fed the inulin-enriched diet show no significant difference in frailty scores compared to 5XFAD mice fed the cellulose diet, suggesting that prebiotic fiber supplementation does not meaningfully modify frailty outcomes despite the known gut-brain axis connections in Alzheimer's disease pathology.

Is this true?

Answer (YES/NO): NO